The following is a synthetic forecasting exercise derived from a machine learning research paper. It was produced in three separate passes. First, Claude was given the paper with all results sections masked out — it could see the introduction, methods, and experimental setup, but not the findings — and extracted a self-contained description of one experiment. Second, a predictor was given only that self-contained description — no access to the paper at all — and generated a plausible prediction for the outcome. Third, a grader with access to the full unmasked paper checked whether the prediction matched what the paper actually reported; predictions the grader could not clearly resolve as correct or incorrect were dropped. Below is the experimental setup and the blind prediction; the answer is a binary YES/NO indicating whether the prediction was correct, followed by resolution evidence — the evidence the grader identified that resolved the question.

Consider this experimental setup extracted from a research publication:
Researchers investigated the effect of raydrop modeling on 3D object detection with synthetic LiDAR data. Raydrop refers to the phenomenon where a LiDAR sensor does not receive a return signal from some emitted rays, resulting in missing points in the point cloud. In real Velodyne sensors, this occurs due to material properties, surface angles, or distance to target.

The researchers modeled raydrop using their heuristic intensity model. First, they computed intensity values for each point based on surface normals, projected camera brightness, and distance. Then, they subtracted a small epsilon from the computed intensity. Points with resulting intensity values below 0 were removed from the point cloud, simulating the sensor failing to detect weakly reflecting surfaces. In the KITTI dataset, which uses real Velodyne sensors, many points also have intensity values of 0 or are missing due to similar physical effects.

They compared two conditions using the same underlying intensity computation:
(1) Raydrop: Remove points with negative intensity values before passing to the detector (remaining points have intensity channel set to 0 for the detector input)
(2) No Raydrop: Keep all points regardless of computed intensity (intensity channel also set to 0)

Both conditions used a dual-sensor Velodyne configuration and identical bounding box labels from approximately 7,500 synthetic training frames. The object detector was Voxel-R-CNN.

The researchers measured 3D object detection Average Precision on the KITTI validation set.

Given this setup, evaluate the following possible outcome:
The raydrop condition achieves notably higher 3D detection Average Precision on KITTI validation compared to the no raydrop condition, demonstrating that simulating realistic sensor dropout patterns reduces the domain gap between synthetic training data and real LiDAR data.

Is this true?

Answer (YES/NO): NO